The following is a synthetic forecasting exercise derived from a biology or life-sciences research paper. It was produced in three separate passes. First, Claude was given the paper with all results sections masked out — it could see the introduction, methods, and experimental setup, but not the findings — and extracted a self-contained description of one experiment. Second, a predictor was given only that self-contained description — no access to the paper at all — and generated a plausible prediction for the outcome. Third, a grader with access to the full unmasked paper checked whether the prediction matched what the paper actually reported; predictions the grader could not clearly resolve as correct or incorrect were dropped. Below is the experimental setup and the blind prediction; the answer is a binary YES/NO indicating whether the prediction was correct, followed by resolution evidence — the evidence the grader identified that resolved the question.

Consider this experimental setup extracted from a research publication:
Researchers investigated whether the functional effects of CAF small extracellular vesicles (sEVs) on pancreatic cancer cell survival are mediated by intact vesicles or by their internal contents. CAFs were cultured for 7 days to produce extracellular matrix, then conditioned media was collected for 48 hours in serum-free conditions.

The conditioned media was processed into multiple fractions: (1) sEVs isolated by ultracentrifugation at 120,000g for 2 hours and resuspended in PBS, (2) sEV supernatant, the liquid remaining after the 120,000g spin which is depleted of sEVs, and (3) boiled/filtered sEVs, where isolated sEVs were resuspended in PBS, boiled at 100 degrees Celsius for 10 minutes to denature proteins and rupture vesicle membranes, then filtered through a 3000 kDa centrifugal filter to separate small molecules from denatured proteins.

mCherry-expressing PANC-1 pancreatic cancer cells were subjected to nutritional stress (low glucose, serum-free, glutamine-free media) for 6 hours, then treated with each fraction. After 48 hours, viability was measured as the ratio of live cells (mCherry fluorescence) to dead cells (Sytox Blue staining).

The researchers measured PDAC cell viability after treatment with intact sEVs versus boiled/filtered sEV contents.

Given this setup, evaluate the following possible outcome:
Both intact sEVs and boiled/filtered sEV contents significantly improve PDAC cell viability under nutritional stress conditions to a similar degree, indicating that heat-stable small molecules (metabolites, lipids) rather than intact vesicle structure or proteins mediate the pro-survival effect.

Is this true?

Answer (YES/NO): NO